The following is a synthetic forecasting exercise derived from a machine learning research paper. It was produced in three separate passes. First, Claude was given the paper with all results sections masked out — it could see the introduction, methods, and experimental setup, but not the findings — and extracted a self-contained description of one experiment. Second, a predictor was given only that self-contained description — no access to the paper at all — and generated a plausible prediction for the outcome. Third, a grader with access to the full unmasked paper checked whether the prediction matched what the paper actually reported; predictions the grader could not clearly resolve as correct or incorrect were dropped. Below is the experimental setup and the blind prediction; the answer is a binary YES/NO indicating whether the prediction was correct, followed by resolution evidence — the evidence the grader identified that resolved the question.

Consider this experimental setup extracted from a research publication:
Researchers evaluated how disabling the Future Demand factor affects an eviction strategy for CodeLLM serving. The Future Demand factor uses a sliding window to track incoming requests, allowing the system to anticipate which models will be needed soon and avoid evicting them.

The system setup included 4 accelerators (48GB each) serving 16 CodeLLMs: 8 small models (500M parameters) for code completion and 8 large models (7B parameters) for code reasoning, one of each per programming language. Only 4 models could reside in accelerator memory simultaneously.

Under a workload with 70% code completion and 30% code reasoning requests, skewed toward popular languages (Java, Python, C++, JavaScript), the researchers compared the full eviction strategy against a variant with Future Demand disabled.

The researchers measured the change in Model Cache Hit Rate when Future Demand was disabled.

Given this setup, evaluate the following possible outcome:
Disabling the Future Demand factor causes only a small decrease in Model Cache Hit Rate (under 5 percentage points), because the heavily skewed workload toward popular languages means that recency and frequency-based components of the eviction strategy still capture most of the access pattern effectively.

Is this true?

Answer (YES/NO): NO